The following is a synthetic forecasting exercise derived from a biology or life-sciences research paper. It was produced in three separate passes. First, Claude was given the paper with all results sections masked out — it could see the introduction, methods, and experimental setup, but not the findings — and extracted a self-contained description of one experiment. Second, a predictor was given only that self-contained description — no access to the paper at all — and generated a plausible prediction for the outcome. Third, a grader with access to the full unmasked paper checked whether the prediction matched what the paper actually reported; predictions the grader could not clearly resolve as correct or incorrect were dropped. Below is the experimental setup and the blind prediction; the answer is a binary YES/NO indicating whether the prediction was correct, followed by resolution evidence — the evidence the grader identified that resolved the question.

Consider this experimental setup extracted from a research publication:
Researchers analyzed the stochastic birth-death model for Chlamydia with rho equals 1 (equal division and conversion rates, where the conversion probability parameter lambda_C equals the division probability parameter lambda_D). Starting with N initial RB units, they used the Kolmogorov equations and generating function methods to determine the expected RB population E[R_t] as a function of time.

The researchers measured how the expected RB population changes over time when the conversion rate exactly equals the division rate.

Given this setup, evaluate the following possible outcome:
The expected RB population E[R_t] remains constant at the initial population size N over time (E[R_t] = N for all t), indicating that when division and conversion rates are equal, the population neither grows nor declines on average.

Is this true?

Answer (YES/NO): YES